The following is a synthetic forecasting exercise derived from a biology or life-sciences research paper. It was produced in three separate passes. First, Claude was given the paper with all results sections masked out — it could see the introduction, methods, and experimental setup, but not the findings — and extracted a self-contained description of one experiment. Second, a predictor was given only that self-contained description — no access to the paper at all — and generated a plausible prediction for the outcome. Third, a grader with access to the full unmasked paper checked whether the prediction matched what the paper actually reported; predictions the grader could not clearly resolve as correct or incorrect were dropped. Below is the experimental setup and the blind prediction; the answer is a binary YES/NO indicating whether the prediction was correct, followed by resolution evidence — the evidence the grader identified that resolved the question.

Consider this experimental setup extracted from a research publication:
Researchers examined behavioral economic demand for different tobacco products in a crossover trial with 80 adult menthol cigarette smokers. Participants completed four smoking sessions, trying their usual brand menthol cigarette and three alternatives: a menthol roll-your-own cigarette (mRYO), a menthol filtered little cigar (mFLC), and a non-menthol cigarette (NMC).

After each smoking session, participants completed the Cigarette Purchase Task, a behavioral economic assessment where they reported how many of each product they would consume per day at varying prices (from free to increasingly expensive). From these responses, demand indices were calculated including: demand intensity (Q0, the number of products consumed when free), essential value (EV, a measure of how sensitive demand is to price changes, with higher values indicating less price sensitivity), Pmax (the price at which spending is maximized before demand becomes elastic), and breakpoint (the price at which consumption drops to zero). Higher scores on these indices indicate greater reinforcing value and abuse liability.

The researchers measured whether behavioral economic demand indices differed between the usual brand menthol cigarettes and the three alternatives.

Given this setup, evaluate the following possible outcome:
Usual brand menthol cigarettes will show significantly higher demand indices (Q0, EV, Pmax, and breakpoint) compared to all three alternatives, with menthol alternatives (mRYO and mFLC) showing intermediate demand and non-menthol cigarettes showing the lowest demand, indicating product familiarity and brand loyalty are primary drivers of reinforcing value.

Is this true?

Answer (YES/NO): NO